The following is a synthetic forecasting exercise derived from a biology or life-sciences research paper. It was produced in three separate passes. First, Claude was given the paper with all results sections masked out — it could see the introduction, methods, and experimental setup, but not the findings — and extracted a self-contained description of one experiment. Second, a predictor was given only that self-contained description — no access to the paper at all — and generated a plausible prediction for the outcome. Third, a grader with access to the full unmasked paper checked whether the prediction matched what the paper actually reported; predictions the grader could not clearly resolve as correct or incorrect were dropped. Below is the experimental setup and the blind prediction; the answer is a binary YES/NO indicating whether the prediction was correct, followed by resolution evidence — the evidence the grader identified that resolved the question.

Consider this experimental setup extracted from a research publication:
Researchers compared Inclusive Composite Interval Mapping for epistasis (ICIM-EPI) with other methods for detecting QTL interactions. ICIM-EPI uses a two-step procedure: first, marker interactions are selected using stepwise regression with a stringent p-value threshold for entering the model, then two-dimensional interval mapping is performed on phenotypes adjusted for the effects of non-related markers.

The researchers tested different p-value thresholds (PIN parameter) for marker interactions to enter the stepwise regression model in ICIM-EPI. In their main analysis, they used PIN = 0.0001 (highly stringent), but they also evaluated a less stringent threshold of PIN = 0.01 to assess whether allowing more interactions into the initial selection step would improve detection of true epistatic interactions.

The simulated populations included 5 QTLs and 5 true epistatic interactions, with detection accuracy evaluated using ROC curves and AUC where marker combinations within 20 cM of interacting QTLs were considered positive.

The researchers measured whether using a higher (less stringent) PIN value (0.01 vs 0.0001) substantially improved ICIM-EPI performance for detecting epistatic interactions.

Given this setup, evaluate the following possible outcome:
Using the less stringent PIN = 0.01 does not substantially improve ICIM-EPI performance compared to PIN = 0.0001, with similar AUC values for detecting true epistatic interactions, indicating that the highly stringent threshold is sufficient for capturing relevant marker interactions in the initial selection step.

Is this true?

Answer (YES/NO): YES